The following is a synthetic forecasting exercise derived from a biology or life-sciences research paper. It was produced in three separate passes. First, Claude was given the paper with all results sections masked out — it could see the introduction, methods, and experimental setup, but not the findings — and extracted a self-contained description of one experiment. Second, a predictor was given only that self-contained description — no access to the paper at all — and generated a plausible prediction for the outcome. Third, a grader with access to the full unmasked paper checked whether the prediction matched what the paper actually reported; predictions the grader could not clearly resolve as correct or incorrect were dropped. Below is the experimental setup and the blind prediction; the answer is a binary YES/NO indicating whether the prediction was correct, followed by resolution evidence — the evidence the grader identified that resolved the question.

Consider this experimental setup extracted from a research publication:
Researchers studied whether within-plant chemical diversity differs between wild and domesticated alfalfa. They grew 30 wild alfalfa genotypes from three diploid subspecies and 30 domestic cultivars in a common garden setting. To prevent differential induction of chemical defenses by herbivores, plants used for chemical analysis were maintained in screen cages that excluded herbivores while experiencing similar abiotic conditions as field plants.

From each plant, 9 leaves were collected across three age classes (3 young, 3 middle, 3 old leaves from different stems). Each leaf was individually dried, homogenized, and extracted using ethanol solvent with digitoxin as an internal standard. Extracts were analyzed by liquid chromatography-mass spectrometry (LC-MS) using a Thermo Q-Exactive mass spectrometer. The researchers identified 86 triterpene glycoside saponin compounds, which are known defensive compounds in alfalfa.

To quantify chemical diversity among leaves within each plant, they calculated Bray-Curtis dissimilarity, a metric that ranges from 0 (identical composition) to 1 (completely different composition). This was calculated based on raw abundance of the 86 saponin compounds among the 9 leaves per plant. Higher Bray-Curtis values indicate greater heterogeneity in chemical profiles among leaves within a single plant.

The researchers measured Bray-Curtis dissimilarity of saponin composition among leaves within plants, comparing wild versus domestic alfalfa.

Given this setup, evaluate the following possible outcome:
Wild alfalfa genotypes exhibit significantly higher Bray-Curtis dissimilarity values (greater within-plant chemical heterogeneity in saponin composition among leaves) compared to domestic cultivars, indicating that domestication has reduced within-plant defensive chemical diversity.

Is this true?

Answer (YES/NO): YES